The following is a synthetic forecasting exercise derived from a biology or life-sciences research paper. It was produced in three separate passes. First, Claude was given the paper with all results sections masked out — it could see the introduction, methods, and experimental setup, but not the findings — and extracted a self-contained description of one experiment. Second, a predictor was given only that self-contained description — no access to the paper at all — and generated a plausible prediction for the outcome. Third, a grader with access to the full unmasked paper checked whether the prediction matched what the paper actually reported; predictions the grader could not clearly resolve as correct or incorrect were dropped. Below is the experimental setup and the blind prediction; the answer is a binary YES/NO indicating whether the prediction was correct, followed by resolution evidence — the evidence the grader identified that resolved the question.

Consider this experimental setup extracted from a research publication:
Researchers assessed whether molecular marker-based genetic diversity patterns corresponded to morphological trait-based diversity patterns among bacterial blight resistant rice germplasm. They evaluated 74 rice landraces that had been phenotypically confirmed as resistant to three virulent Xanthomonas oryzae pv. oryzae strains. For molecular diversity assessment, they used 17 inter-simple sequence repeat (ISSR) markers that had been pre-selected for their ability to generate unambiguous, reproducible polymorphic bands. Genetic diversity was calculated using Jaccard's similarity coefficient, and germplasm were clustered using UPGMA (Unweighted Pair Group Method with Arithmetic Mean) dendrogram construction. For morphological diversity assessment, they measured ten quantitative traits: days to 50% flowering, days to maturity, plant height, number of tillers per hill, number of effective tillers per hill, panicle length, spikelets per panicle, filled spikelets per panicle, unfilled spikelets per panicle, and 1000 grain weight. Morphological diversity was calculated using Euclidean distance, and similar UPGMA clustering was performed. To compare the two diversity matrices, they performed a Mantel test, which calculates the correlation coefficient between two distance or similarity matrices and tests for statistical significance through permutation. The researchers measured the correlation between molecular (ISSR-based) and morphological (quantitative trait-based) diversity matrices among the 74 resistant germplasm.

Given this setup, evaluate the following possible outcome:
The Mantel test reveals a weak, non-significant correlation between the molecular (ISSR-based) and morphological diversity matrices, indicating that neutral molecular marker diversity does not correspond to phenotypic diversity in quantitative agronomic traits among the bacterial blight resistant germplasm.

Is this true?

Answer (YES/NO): YES